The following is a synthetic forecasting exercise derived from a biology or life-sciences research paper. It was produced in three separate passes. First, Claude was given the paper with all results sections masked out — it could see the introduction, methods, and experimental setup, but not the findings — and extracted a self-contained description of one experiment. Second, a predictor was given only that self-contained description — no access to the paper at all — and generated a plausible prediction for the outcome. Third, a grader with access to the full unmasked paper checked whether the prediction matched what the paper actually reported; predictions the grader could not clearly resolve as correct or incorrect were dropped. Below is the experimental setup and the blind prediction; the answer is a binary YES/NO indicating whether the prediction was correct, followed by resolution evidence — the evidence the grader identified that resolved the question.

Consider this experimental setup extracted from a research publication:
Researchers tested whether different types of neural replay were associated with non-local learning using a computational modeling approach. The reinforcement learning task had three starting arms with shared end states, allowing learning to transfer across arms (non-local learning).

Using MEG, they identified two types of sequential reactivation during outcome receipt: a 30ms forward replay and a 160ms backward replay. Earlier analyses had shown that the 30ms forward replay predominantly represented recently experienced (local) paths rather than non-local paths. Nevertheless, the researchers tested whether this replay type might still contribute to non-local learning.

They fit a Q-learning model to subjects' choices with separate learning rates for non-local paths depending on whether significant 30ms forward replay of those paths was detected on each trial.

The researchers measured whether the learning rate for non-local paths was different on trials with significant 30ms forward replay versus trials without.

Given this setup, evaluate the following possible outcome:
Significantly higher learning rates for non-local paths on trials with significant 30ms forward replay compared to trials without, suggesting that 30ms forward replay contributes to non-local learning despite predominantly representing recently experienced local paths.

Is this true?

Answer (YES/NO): NO